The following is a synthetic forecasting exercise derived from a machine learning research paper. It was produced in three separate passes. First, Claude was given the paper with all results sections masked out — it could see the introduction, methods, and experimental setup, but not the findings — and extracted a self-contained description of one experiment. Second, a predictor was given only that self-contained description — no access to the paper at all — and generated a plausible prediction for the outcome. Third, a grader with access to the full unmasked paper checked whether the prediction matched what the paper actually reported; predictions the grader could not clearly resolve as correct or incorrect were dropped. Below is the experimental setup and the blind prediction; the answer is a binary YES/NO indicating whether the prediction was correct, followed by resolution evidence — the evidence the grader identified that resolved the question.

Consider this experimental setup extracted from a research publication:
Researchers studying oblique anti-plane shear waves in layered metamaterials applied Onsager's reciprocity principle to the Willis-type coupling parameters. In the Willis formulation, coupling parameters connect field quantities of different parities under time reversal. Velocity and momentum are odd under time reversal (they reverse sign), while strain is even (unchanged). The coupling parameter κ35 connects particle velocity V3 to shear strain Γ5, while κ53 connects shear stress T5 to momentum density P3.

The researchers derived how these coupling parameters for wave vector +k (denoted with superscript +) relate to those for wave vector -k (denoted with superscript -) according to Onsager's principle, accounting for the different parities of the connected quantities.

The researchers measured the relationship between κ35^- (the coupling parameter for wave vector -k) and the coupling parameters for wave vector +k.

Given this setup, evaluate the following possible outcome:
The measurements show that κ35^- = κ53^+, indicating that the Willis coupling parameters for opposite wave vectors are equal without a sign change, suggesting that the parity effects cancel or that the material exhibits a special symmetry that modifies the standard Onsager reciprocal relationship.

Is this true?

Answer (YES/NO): NO